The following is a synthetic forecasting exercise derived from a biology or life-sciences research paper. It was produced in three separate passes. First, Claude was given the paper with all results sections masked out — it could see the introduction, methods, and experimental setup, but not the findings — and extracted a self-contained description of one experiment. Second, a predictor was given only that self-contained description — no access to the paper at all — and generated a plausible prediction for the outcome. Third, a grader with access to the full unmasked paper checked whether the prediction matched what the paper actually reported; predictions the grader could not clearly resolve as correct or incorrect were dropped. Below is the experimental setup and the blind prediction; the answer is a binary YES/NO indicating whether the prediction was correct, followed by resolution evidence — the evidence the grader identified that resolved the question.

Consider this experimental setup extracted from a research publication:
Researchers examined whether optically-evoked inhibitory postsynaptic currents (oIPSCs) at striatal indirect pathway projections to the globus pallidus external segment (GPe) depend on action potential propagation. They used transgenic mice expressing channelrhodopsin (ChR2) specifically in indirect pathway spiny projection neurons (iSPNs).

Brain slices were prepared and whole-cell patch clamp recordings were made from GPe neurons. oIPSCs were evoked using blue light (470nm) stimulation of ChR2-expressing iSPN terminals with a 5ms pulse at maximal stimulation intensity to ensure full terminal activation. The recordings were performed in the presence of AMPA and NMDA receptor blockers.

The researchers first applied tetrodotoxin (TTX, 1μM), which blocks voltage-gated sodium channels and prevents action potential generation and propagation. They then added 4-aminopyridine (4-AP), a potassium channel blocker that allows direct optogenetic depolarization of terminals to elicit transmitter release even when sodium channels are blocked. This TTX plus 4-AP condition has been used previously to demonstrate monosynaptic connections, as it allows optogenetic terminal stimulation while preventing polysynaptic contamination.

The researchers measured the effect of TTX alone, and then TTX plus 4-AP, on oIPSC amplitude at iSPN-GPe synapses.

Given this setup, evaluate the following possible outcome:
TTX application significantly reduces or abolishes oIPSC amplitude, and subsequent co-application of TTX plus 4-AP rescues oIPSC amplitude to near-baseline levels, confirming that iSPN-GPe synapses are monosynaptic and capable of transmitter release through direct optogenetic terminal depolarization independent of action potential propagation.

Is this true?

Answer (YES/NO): NO